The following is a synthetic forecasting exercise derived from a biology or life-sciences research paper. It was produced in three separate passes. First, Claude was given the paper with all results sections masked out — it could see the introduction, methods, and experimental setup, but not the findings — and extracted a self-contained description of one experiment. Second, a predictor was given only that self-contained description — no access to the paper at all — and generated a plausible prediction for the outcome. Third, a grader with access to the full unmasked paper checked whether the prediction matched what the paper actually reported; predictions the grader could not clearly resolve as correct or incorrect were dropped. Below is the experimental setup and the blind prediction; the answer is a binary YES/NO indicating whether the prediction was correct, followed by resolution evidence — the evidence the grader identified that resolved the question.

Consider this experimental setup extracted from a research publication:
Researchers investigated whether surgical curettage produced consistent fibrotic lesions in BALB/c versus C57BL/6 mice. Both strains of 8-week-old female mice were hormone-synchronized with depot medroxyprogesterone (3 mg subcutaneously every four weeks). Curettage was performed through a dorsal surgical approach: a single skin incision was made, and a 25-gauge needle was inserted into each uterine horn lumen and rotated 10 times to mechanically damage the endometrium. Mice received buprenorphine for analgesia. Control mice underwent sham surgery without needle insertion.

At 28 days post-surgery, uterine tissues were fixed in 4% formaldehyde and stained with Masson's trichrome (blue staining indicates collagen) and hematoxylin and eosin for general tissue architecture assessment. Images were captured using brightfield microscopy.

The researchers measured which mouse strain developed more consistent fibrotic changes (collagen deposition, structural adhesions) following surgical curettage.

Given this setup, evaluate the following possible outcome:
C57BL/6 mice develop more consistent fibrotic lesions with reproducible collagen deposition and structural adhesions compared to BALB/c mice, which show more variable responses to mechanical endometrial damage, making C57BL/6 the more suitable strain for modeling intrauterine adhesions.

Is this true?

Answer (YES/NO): NO